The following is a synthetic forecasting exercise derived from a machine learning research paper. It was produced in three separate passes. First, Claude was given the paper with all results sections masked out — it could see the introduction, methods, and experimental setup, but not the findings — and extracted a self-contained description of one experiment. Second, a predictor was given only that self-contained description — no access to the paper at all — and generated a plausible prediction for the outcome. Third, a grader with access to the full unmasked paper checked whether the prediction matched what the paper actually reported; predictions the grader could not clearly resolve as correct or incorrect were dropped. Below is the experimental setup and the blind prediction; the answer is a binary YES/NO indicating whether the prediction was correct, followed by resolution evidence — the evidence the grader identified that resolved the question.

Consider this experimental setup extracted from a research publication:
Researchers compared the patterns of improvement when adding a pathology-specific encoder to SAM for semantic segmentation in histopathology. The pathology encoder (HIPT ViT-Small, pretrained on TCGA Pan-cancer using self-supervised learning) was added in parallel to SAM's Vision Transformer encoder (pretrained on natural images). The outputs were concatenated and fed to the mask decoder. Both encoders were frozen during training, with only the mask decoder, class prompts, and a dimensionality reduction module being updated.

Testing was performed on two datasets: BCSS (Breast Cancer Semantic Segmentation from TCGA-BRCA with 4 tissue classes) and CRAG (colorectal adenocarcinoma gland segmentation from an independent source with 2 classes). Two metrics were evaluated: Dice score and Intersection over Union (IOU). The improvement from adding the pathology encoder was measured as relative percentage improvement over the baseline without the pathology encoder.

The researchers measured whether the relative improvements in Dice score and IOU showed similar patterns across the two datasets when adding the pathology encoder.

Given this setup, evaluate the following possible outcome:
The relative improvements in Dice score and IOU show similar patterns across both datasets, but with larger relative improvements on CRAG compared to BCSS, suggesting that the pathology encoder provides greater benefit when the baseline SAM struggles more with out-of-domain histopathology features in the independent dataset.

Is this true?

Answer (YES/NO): NO